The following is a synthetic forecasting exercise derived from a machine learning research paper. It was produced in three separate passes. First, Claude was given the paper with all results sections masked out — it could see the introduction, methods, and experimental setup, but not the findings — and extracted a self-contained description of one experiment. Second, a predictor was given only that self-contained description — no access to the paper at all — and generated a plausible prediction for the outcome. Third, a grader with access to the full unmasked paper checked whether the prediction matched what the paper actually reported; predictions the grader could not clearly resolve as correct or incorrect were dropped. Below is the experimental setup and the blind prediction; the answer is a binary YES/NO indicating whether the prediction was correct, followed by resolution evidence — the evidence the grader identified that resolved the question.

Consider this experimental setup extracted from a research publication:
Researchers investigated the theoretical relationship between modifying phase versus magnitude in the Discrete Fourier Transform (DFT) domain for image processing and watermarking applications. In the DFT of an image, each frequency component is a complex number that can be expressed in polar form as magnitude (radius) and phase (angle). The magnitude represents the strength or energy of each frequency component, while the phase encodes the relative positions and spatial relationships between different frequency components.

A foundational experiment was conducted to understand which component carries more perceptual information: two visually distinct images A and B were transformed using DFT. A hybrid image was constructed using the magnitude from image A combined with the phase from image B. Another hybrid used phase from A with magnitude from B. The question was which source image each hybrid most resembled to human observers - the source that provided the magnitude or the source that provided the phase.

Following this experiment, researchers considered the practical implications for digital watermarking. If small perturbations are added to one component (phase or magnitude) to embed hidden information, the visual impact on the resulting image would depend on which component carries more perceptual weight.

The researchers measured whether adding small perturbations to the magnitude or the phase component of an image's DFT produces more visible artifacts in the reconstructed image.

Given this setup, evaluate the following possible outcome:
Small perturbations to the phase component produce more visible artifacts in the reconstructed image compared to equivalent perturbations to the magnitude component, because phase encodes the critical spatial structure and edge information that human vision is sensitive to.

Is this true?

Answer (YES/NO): YES